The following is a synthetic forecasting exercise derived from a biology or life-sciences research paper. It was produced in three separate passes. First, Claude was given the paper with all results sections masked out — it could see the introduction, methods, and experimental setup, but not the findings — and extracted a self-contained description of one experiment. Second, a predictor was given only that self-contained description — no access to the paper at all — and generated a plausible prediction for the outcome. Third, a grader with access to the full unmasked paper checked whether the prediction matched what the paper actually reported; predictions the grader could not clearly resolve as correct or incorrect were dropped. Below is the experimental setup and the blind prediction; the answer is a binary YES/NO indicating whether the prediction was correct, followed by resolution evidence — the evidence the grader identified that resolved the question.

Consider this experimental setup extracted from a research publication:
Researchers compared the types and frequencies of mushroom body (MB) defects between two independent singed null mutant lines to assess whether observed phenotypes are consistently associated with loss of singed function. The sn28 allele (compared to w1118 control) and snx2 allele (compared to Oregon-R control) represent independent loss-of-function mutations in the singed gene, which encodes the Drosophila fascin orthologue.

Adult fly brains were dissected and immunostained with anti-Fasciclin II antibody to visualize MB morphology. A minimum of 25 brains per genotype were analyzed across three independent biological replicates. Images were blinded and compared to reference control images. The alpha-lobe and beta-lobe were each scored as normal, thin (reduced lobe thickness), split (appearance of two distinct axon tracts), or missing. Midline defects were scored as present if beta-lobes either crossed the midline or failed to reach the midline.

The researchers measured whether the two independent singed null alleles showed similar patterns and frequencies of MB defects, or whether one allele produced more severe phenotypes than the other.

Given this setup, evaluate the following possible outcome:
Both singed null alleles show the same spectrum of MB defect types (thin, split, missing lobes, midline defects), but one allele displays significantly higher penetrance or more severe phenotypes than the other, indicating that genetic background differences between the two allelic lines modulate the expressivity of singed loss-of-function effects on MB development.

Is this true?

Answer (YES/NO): NO